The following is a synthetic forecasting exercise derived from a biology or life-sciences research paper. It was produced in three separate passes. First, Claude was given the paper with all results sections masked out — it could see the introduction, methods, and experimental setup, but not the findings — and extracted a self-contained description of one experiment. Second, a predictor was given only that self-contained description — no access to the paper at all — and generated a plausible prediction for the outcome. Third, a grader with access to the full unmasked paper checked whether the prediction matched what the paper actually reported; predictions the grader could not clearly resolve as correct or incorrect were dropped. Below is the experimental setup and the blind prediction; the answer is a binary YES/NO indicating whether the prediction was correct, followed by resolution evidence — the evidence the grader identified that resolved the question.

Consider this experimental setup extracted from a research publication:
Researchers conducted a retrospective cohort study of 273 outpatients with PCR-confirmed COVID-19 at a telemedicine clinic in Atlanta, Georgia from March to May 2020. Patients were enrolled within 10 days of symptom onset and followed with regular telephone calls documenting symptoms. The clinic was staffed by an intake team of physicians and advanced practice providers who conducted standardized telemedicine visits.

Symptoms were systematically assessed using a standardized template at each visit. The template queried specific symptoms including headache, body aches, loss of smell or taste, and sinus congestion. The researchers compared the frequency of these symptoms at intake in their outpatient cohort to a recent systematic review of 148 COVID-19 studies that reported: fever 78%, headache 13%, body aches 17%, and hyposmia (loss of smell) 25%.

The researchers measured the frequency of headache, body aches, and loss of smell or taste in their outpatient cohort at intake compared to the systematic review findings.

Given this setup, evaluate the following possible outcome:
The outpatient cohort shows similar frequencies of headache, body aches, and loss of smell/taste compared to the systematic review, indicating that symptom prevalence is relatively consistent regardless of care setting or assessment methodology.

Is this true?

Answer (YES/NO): NO